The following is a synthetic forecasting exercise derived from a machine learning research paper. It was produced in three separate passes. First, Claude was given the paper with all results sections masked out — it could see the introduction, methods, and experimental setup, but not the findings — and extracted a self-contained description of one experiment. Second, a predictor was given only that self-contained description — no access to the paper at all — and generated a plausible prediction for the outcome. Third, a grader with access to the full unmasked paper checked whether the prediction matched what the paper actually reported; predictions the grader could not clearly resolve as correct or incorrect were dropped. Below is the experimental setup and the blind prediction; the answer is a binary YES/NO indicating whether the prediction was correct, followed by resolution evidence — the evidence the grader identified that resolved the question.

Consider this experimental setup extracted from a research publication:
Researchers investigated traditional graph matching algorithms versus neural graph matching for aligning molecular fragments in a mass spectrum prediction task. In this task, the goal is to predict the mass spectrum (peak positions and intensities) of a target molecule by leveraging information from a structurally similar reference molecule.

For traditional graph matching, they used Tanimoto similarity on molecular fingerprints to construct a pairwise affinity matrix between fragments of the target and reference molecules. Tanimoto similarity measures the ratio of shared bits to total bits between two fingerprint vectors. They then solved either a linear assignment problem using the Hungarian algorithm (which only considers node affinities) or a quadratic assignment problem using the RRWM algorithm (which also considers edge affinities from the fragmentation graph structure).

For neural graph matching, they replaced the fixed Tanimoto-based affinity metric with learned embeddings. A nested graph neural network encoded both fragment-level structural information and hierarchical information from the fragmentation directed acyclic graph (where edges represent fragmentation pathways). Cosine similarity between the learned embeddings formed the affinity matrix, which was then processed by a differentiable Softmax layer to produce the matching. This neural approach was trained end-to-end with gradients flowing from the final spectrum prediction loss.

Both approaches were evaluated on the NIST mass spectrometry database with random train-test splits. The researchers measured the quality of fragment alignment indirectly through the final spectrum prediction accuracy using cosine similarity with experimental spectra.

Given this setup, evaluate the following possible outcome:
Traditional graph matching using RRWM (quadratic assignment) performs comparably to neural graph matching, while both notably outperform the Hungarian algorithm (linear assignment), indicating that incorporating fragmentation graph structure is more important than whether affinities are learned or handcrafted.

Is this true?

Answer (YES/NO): NO